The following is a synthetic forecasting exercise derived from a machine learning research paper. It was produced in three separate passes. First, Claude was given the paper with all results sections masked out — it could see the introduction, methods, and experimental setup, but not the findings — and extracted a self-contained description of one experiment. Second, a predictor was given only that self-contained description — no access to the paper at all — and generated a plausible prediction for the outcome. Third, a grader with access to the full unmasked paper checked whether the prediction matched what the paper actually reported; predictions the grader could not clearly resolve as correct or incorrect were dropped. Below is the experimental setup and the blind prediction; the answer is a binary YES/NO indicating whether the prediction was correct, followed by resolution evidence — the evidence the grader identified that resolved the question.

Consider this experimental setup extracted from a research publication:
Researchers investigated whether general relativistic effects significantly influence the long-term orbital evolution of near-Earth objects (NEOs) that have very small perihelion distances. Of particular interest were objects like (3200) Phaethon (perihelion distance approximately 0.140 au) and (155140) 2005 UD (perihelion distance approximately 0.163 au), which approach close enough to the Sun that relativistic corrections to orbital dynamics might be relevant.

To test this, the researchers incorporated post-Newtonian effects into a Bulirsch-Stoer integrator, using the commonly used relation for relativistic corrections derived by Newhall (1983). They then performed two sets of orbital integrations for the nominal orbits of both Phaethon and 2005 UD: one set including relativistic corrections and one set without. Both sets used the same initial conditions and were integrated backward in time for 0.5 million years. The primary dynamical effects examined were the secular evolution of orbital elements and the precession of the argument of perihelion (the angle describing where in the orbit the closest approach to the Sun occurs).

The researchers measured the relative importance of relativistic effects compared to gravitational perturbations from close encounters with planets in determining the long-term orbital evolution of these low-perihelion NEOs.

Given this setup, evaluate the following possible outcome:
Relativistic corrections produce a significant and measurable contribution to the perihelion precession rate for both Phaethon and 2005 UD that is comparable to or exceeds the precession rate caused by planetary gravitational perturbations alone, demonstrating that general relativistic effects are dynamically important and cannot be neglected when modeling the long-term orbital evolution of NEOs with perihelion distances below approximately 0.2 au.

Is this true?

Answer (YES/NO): NO